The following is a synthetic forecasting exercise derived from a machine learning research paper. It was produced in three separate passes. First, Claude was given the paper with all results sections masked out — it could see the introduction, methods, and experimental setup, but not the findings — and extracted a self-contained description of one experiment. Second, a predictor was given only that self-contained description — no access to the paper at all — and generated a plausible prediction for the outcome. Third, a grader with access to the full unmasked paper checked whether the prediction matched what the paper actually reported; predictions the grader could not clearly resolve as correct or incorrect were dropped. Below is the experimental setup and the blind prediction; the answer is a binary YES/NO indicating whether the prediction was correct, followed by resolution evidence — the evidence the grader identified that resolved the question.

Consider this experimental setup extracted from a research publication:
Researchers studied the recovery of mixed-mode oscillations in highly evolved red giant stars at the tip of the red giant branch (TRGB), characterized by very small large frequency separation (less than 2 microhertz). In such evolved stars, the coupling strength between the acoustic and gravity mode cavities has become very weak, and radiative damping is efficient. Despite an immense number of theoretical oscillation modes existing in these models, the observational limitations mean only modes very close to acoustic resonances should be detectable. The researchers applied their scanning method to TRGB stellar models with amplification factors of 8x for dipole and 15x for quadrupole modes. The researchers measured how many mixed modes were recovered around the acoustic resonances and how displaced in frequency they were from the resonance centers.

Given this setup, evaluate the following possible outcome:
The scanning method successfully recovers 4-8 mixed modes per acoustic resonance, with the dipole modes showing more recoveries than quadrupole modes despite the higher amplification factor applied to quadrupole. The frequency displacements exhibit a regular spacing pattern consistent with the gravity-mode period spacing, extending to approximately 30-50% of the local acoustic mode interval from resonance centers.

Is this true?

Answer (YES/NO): NO